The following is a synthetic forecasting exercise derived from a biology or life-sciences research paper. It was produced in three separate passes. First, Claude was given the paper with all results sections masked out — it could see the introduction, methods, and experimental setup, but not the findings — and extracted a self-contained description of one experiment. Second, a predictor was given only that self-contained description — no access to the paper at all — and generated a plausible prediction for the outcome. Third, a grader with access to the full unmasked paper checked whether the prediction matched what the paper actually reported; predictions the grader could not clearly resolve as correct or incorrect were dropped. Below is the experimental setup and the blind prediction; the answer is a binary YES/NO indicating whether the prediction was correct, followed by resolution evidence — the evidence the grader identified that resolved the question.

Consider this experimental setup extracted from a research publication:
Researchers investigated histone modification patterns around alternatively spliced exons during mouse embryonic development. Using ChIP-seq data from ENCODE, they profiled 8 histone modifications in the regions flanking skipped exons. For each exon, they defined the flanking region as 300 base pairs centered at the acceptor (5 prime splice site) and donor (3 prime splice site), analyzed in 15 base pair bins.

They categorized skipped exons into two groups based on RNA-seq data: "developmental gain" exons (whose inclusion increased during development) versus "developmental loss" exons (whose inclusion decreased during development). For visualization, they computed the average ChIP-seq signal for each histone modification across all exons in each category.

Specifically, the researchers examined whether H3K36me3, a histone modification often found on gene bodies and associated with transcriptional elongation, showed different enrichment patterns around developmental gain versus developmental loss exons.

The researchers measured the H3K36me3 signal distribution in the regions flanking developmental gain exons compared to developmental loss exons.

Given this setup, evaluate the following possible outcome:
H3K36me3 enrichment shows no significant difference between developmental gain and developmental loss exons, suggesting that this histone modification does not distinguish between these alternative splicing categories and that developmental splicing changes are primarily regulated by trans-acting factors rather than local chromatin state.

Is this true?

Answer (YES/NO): NO